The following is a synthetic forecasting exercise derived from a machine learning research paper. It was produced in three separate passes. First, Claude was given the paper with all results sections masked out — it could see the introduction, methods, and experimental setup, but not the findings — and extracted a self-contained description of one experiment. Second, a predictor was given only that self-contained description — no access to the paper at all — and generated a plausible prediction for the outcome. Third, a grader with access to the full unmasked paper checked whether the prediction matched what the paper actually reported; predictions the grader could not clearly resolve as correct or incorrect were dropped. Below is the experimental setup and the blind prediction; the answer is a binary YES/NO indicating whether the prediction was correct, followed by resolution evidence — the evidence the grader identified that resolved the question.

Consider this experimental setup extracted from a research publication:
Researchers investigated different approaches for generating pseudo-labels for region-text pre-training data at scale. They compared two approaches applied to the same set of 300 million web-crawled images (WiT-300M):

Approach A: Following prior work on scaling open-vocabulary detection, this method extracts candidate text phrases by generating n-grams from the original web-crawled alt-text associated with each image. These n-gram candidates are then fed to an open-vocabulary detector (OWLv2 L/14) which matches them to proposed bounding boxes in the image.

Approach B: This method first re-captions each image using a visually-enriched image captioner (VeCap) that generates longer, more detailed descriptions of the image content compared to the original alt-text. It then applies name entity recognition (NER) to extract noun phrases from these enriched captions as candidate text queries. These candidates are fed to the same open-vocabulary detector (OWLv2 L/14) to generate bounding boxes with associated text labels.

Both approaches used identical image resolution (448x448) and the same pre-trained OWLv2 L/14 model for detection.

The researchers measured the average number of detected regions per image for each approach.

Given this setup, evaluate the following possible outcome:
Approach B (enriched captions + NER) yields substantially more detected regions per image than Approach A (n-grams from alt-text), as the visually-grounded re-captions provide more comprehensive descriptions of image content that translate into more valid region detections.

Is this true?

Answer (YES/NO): YES